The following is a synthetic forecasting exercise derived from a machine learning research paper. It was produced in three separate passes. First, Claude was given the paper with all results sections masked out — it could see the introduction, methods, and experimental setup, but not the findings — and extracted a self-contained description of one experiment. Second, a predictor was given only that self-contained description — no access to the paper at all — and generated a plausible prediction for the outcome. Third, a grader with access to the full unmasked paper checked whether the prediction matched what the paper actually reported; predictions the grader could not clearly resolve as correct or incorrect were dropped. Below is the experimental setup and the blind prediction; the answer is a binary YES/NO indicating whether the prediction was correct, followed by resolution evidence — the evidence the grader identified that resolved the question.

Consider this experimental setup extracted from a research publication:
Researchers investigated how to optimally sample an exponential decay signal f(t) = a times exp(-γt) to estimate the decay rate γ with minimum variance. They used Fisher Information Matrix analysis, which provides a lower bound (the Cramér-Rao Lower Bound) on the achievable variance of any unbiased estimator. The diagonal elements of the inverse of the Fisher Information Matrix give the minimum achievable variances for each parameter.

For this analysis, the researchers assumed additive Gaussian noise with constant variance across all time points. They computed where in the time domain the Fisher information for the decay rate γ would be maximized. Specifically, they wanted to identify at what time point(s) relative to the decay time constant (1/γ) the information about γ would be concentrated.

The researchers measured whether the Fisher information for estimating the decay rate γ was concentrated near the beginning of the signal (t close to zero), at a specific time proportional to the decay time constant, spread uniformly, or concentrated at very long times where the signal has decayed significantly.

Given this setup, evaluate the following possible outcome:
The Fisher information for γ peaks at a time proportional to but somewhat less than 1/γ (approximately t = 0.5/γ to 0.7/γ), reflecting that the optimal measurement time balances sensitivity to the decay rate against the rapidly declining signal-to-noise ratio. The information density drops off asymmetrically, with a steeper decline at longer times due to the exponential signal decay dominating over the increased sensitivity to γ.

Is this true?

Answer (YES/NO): NO